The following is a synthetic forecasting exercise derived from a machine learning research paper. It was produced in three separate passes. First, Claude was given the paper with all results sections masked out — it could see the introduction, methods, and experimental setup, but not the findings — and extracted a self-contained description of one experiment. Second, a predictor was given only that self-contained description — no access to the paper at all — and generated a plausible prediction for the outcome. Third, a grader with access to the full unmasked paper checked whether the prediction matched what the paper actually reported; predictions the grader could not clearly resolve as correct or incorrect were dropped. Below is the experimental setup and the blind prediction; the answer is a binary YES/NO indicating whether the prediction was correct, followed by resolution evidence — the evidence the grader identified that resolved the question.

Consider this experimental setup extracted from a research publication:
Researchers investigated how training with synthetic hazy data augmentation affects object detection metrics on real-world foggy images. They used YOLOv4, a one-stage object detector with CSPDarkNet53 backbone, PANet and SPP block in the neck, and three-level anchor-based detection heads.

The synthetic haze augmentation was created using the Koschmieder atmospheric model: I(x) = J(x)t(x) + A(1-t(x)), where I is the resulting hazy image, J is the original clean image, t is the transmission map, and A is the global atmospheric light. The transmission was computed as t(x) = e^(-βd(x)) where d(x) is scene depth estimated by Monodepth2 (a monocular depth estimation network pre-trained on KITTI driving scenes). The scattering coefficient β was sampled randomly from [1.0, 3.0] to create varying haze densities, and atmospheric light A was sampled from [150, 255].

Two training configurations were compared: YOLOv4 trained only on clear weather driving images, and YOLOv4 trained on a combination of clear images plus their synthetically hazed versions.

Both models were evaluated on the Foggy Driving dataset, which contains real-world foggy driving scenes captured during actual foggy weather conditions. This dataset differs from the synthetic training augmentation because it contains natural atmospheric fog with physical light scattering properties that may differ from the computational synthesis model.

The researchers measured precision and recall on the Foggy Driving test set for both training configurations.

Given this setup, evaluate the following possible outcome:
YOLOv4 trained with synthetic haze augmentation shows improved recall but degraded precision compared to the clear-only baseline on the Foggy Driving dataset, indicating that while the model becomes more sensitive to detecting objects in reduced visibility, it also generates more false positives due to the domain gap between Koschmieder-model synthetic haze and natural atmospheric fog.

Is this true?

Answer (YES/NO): YES